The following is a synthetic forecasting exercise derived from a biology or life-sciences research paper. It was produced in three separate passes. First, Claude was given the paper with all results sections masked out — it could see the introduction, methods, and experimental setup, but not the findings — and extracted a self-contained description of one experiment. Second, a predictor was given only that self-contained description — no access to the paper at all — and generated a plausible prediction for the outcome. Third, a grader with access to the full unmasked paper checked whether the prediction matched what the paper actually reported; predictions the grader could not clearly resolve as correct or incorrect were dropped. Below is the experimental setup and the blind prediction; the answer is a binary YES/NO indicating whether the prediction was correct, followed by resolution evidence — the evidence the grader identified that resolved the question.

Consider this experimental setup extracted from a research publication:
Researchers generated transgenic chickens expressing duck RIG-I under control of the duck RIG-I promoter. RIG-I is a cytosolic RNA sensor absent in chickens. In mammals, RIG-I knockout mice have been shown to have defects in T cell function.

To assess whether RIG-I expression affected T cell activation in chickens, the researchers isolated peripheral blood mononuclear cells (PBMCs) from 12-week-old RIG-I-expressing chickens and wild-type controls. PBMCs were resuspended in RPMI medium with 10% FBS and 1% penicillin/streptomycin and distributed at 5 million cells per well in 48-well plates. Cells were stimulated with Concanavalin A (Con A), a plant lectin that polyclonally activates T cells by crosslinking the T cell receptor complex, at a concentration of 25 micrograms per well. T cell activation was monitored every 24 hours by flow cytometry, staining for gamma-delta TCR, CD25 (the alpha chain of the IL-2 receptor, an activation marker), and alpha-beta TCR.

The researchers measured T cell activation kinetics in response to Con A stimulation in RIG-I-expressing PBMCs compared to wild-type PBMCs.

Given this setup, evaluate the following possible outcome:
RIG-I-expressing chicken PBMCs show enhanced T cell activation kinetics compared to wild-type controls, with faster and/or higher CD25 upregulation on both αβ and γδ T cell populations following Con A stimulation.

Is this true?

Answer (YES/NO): NO